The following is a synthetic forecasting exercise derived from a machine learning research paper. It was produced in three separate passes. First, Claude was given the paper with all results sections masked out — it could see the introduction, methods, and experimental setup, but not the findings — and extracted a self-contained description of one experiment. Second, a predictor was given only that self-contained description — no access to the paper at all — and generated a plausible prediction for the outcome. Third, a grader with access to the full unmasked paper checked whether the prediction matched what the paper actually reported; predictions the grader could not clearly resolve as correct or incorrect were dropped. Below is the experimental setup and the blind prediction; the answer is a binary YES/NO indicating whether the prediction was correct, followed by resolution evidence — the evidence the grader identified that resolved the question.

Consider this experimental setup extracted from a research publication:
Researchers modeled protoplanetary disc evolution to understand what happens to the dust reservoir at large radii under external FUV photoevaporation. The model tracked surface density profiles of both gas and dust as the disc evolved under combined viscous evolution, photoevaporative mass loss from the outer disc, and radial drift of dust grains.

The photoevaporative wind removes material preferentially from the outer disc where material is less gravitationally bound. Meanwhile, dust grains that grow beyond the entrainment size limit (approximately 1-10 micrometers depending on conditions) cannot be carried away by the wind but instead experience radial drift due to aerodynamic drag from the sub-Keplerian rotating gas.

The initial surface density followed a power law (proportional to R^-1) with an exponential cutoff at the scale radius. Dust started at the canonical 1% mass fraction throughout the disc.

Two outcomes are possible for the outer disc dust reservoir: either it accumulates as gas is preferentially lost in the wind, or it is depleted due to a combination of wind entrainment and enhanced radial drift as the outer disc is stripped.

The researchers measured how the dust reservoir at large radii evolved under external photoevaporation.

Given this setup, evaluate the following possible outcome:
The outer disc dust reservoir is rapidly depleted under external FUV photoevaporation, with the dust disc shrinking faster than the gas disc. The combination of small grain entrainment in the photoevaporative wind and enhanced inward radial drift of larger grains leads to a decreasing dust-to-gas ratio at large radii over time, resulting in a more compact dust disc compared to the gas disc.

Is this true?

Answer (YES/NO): YES